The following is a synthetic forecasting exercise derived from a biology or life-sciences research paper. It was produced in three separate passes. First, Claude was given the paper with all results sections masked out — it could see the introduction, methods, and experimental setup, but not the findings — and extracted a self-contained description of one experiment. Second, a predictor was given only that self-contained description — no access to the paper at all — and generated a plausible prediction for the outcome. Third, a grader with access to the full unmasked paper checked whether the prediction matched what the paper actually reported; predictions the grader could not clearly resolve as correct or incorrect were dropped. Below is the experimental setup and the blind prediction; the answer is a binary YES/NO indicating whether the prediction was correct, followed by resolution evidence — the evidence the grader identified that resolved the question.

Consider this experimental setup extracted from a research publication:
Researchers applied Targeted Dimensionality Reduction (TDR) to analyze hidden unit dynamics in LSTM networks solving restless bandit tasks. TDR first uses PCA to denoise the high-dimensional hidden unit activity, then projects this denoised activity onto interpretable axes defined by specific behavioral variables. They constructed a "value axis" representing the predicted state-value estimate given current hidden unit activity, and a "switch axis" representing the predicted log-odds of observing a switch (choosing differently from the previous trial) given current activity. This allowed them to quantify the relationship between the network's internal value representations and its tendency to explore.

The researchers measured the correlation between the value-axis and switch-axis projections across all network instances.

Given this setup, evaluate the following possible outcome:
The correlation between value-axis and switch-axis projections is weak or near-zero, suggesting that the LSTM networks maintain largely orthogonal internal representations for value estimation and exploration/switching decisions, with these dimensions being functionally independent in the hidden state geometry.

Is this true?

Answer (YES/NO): NO